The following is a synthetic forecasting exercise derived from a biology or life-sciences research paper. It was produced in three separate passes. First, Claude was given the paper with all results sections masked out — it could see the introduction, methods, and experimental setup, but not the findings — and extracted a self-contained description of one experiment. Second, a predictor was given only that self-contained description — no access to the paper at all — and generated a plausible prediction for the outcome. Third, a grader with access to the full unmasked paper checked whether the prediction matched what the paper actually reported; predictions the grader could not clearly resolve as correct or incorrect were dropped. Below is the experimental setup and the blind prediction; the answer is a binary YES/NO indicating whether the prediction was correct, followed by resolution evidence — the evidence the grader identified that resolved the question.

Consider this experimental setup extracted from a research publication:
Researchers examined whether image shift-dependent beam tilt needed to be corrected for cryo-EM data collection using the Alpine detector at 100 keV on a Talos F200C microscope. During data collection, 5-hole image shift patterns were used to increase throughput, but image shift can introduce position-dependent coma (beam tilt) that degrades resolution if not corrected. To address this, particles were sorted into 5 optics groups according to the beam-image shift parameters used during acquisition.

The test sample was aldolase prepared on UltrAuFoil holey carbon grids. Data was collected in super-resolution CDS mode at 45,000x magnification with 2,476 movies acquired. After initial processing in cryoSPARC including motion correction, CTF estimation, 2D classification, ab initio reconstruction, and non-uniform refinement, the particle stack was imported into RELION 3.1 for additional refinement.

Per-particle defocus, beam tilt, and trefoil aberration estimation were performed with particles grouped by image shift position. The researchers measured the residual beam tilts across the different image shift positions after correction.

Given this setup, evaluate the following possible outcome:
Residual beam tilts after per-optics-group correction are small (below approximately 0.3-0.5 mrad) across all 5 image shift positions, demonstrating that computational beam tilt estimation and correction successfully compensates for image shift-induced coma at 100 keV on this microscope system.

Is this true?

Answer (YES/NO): NO